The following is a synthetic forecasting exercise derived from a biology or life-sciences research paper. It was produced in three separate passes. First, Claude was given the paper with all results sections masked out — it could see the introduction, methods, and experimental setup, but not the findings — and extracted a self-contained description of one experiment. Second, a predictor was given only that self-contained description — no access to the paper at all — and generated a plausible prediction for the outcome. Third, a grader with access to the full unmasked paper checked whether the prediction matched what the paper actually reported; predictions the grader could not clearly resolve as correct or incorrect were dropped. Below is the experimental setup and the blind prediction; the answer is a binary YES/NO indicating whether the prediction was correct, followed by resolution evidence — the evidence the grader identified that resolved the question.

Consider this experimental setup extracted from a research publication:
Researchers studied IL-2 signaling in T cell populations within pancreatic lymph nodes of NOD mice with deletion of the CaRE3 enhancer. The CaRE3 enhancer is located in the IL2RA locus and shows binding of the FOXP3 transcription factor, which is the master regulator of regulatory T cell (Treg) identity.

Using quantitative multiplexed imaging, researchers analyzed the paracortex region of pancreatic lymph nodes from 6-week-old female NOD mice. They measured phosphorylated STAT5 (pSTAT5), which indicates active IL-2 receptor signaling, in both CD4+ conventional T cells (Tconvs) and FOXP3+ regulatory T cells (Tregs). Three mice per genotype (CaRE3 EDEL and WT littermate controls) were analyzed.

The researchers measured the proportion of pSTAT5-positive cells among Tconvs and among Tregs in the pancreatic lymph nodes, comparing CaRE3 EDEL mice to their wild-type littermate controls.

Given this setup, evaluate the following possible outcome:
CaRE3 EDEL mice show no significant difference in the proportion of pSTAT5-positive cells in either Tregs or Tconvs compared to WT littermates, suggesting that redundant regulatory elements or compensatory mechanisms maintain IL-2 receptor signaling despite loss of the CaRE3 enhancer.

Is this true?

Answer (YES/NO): NO